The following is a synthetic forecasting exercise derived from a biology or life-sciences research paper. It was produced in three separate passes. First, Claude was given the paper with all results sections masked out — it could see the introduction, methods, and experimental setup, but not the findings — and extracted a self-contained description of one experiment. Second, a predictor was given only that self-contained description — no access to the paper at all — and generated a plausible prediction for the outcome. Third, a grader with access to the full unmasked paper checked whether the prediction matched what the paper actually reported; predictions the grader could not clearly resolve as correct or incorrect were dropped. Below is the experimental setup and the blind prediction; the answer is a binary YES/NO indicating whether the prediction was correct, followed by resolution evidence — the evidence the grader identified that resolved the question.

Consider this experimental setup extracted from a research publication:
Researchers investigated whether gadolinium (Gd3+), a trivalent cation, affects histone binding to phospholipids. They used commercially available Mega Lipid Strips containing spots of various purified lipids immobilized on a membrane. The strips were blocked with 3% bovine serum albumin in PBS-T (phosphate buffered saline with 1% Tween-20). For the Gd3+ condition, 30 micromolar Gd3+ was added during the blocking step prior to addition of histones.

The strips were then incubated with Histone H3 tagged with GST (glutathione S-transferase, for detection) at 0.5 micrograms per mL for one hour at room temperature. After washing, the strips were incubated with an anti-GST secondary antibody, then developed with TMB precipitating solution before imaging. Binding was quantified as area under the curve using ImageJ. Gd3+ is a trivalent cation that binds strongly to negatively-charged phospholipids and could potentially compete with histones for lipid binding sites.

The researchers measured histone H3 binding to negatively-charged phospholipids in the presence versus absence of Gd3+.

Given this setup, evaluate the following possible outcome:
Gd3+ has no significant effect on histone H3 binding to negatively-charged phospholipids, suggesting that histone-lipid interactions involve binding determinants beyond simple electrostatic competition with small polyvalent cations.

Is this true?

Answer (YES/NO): NO